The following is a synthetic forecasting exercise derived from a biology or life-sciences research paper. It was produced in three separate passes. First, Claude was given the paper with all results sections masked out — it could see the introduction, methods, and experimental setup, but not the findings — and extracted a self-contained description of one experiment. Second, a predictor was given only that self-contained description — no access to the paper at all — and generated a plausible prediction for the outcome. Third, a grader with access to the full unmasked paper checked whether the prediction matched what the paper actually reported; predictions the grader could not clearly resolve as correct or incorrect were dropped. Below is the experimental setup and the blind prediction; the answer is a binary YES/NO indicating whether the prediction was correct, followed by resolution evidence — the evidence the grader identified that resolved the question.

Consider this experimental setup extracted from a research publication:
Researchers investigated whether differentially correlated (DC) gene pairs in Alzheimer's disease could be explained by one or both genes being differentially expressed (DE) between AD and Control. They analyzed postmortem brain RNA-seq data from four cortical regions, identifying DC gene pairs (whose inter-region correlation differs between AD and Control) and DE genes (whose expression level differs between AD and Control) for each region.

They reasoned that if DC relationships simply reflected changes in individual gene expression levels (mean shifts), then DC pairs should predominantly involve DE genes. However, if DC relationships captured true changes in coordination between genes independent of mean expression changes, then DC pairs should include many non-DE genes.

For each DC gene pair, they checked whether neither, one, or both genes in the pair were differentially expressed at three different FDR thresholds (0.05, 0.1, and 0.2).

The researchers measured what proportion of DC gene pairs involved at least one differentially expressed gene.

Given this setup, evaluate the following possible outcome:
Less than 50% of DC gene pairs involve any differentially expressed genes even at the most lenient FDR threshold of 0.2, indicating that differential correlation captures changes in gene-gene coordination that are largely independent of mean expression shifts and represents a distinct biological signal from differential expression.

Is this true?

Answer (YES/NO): YES